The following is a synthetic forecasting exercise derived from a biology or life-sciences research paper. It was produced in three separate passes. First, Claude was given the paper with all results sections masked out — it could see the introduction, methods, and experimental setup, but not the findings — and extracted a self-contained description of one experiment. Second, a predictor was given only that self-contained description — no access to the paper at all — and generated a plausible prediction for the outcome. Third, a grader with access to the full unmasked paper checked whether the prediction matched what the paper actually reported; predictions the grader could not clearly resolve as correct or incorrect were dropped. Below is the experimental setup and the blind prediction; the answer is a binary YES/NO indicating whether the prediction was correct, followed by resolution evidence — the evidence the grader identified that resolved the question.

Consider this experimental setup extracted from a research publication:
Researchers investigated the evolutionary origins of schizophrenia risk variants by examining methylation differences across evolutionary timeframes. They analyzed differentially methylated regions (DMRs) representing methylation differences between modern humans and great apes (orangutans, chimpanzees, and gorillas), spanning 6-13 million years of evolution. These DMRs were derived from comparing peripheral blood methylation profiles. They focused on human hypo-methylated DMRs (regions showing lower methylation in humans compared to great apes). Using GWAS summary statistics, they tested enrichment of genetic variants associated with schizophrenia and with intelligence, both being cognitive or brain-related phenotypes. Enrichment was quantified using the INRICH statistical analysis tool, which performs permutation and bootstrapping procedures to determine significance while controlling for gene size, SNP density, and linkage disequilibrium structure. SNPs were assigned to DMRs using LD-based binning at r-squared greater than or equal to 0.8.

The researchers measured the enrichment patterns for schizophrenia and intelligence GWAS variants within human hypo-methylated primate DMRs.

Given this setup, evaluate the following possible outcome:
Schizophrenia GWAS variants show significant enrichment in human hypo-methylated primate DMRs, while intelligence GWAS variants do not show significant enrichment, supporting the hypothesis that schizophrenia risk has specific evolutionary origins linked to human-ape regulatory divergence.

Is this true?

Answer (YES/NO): NO